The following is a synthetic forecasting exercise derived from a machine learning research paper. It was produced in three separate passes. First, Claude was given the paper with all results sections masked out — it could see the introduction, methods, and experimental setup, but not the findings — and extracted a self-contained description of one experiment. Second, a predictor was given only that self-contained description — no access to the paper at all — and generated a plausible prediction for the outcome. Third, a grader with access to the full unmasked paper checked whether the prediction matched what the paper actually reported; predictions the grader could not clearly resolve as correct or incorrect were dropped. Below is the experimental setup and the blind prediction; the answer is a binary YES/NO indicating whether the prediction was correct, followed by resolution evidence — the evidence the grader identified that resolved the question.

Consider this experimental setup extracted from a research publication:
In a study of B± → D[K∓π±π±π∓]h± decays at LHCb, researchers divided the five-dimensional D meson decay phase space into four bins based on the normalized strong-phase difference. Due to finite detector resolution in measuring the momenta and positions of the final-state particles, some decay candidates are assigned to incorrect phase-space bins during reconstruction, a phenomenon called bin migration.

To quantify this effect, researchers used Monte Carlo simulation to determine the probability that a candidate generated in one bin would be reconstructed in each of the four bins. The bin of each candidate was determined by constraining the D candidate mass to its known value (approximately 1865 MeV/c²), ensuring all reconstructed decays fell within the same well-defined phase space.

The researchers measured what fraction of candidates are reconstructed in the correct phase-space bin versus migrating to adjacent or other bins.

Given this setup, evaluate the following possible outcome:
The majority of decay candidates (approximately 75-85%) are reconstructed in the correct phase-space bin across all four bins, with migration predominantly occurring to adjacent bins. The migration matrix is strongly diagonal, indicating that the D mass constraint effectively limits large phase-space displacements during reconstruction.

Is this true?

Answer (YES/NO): NO